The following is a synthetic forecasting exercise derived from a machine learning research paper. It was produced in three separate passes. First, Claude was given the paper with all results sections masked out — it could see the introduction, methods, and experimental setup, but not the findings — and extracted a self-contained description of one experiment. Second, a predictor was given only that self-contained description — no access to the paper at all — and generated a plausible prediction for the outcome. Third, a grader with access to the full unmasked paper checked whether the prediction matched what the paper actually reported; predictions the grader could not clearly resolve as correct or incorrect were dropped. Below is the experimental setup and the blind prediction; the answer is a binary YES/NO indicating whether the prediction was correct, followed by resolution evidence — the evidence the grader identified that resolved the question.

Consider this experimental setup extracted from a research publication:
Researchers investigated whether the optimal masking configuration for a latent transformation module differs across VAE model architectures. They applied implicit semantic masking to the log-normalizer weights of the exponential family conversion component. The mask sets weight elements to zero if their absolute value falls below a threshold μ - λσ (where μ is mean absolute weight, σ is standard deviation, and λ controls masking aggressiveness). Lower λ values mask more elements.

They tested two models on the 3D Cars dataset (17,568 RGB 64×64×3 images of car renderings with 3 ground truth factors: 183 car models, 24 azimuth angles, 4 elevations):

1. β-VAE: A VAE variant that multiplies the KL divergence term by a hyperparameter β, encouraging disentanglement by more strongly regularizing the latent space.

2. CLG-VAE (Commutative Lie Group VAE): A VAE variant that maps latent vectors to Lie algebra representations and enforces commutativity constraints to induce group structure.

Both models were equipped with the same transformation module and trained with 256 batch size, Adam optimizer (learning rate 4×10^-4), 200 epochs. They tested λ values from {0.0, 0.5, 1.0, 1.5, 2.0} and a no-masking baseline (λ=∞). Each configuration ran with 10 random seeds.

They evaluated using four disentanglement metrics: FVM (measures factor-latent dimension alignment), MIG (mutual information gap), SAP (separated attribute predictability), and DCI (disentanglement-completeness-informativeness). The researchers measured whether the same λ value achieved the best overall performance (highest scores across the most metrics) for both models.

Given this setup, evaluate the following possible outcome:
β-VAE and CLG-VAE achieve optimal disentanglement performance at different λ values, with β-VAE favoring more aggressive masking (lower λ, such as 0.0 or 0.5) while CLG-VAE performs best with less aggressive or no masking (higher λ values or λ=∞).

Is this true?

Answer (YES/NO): NO